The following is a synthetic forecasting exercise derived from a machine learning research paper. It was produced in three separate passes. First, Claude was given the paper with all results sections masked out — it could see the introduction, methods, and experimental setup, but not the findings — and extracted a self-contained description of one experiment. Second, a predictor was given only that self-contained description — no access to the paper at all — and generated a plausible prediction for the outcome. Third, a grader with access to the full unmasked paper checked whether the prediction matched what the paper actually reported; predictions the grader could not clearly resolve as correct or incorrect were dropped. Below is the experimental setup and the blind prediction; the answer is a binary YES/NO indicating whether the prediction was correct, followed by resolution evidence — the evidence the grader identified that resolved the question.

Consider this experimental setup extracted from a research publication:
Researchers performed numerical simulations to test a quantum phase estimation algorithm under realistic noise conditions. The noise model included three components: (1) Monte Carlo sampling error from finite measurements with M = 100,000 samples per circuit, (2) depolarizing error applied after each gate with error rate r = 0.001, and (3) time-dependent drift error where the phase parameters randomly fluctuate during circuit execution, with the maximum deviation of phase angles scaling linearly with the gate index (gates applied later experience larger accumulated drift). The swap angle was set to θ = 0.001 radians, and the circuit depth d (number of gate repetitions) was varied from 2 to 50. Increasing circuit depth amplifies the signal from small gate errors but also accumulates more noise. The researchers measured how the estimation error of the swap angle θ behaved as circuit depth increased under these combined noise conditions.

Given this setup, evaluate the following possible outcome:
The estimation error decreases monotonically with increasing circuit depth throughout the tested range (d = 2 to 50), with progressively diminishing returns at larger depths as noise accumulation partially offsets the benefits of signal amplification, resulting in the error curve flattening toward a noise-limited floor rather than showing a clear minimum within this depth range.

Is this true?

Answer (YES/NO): NO